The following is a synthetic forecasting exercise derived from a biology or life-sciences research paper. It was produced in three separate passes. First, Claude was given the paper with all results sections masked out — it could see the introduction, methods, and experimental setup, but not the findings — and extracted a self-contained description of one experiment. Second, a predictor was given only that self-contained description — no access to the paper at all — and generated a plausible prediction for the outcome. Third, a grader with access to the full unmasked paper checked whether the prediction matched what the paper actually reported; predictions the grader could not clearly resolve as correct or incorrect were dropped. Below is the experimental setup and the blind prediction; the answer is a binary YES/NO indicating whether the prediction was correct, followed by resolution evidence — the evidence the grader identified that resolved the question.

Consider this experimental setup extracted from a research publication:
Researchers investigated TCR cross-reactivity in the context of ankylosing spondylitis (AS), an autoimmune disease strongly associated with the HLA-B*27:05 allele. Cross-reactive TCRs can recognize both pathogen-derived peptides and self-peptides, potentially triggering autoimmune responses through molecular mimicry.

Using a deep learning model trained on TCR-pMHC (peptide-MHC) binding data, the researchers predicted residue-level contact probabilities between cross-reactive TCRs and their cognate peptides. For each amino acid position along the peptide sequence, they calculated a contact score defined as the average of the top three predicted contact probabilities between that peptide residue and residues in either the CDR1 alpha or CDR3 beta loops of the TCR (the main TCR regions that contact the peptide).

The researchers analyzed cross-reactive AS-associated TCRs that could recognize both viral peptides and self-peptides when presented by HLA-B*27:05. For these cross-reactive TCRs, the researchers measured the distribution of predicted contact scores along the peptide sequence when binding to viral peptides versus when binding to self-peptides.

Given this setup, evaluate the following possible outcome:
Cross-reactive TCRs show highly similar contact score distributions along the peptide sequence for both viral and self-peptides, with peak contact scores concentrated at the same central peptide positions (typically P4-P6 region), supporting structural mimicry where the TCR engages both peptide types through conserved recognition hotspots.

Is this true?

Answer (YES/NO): YES